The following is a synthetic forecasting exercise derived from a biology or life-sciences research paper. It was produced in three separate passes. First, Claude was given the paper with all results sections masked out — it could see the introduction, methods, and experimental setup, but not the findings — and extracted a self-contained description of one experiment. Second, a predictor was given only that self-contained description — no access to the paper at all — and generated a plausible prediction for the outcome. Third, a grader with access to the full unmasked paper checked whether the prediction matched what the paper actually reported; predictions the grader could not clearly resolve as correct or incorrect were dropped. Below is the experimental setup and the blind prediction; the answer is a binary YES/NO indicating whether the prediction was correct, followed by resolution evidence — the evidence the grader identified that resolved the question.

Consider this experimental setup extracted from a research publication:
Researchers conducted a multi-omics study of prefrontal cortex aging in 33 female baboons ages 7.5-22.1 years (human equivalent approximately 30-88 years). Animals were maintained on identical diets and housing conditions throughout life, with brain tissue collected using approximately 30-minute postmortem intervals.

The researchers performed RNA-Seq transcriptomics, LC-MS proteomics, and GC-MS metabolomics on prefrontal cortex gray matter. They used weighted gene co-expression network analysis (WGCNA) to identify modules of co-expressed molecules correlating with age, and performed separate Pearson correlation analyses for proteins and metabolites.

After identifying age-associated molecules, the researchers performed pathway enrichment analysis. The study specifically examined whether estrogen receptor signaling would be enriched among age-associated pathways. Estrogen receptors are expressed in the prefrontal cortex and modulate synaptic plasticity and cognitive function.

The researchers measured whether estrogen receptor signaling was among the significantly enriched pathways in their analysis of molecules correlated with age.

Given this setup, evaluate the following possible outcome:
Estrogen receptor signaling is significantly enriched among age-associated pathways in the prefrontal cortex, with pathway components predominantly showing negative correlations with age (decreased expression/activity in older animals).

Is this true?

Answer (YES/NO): YES